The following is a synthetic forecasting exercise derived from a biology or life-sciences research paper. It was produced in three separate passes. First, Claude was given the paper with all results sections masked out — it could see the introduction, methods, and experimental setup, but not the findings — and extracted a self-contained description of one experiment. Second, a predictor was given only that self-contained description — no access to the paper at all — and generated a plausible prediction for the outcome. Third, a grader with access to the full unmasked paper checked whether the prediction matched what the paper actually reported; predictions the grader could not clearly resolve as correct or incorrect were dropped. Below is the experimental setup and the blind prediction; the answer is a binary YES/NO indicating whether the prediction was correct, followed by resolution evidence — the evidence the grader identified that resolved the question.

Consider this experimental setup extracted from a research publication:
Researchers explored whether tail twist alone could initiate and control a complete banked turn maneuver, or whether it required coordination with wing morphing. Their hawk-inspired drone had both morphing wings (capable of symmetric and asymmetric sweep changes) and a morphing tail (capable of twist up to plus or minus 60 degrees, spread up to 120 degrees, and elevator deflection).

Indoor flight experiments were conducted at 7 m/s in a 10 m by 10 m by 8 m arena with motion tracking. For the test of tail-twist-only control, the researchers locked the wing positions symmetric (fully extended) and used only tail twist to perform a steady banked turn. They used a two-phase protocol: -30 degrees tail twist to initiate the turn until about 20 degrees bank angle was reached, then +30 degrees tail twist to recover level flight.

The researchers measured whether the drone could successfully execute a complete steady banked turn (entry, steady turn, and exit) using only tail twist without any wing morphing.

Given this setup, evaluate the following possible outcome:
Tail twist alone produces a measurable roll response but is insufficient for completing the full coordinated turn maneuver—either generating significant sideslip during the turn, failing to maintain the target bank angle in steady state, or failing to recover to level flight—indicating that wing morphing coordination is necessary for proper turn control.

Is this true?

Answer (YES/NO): NO